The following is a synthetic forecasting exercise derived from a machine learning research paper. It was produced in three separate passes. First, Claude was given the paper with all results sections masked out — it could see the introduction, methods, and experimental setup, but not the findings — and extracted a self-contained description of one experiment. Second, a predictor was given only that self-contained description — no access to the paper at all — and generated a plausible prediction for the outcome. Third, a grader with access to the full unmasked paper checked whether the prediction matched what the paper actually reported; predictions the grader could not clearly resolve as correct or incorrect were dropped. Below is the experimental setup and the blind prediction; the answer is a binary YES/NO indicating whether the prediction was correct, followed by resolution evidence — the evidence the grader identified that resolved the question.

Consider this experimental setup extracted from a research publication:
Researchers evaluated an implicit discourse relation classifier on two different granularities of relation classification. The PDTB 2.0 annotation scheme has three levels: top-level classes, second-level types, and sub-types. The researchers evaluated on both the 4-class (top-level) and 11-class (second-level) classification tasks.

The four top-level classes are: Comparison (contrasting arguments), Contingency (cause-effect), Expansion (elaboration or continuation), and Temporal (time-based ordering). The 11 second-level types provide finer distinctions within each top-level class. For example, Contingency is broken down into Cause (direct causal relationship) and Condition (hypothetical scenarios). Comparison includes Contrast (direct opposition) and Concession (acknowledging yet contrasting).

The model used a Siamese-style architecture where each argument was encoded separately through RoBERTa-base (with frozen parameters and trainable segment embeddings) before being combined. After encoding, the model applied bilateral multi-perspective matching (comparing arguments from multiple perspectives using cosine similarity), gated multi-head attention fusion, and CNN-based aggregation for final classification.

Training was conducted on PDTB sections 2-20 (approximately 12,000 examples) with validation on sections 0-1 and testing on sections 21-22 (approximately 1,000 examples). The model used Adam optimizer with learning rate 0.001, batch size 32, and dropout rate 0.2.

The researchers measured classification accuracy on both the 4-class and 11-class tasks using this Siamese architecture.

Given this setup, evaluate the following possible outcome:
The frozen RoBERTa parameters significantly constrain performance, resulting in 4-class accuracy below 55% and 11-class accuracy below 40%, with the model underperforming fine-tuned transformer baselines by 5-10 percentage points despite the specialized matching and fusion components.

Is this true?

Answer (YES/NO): NO